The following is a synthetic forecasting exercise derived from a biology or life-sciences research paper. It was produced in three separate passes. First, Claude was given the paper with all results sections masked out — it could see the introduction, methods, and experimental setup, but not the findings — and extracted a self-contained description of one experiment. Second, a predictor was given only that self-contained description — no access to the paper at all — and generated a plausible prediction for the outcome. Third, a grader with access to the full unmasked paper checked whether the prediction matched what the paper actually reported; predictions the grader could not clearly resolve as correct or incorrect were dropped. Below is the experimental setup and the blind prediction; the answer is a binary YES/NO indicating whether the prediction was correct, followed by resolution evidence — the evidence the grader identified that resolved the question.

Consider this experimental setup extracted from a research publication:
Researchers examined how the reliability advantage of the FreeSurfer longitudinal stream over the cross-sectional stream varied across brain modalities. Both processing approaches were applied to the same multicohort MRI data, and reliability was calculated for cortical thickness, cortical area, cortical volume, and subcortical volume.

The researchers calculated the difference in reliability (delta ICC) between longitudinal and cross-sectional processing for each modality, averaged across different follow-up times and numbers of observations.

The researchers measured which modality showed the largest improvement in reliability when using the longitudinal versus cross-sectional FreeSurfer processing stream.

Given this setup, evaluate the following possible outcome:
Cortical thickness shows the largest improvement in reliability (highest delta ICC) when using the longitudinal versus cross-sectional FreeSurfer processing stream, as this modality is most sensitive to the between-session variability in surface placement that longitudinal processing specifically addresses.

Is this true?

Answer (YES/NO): NO